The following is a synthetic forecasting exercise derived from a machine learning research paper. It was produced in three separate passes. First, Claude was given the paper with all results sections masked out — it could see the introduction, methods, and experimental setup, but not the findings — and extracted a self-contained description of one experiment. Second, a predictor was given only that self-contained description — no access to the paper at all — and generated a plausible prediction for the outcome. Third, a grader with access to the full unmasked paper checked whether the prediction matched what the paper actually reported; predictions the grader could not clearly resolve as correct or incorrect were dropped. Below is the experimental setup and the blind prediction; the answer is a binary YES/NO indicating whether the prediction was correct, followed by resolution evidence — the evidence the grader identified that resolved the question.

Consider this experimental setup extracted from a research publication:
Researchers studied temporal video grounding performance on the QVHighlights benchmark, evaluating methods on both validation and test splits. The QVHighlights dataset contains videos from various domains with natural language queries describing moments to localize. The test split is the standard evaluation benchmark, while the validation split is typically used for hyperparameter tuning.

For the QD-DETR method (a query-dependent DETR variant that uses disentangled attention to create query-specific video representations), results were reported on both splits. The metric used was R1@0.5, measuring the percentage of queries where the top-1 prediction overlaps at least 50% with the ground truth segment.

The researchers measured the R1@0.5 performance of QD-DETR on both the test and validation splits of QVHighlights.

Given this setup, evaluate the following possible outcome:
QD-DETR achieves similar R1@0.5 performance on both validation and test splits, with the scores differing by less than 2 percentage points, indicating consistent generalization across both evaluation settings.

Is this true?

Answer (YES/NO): YES